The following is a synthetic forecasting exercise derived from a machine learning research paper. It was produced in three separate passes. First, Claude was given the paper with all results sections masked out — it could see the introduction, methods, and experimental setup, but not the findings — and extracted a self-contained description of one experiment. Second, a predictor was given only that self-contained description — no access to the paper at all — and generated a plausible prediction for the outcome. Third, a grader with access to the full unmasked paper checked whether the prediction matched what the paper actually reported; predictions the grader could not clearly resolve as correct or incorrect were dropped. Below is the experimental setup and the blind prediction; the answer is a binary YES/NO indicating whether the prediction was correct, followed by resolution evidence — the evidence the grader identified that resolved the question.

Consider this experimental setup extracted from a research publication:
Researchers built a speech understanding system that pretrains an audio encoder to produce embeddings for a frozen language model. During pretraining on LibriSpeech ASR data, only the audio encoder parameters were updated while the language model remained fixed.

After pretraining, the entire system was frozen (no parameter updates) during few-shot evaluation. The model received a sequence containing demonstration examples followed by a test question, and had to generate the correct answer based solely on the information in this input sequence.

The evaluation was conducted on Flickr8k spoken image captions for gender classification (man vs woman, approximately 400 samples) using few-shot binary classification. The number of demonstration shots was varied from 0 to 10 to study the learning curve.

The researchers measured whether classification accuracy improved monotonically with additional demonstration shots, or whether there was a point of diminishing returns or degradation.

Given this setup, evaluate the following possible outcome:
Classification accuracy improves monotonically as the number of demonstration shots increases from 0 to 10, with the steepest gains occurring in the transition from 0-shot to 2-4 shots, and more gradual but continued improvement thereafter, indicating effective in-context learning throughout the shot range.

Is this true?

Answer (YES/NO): NO